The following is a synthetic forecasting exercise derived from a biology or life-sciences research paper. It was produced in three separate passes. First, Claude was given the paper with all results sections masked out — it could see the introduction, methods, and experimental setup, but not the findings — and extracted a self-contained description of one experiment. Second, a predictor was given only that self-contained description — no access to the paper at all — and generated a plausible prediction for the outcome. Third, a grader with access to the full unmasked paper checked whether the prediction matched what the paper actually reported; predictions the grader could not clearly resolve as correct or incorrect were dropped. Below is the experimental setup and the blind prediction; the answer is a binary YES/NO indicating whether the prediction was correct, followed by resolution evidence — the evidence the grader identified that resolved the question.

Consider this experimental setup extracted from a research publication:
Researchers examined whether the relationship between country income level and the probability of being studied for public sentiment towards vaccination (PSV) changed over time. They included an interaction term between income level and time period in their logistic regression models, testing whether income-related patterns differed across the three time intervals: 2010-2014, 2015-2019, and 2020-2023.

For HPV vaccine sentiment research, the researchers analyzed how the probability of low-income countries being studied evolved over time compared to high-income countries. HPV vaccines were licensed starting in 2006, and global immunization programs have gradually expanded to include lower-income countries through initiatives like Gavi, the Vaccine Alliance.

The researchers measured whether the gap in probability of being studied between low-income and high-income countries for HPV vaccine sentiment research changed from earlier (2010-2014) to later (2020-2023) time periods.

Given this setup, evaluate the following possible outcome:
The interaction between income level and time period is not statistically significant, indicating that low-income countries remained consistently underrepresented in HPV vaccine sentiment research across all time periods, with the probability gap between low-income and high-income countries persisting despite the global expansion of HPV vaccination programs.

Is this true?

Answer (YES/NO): YES